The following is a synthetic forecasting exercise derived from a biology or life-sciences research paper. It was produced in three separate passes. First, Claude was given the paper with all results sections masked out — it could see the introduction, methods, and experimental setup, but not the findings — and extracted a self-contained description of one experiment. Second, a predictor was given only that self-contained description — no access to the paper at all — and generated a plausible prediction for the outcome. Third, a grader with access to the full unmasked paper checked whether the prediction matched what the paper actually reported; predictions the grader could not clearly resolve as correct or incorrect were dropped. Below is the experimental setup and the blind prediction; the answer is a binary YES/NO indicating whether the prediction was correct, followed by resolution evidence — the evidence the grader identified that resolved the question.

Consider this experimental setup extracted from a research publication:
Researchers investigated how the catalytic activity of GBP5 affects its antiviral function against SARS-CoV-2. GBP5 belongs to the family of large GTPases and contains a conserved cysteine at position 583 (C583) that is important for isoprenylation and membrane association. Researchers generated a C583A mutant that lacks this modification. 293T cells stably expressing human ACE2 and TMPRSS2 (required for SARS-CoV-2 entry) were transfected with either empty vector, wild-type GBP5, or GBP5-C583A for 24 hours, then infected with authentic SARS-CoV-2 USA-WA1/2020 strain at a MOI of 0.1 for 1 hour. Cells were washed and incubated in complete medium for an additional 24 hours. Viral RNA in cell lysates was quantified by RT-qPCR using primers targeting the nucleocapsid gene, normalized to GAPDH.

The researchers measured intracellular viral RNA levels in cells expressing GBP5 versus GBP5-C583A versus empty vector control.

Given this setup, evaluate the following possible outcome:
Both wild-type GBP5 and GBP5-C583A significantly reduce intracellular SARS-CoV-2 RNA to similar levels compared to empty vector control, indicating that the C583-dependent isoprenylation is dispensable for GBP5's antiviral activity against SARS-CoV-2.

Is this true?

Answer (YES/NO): NO